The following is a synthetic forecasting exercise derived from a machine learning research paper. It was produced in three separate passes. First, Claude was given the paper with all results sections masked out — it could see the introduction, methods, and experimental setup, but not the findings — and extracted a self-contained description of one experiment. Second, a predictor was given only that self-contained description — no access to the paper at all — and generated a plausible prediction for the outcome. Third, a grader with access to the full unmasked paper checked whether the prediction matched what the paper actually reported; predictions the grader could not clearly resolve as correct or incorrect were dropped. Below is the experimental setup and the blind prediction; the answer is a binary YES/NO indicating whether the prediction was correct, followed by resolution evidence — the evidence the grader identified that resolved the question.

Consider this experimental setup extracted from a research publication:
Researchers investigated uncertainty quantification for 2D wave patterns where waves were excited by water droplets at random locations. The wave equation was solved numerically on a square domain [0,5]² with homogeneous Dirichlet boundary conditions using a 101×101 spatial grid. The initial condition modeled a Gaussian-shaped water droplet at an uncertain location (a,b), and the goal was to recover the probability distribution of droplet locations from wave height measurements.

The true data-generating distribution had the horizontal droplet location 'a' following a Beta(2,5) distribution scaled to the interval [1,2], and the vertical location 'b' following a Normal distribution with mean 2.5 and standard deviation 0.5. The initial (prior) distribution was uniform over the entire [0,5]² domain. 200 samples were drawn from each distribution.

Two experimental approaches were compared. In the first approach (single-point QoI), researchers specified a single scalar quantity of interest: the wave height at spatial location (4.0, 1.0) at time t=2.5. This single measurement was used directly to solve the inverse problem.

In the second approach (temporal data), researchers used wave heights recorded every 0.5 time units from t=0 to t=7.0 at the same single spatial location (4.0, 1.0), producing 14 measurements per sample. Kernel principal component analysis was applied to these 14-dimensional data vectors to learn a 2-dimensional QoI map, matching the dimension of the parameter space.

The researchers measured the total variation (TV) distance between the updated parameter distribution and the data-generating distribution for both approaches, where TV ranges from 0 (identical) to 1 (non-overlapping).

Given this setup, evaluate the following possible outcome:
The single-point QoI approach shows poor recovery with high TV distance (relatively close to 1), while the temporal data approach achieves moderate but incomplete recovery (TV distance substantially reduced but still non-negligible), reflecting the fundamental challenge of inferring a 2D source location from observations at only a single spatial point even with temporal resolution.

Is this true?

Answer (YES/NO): NO